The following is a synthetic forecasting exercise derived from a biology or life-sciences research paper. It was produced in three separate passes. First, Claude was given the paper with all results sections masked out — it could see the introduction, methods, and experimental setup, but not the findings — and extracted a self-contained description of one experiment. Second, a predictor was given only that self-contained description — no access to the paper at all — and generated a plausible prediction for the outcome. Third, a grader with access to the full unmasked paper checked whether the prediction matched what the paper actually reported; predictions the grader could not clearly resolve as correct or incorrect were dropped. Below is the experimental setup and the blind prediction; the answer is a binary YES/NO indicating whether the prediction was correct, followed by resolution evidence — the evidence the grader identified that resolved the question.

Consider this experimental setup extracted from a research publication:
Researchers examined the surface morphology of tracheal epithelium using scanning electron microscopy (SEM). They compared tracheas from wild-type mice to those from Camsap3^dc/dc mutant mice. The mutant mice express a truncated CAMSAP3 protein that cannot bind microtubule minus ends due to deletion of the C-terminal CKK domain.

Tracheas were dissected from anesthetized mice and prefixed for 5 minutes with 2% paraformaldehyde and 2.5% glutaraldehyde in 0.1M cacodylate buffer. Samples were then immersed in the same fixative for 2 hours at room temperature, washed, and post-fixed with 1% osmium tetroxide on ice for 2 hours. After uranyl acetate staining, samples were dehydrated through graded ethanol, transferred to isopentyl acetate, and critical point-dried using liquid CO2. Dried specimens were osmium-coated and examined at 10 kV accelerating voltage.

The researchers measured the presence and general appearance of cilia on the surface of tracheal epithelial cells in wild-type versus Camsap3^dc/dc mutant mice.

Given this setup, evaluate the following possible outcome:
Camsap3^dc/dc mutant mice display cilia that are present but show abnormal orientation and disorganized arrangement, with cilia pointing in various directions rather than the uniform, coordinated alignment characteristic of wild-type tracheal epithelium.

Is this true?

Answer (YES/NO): YES